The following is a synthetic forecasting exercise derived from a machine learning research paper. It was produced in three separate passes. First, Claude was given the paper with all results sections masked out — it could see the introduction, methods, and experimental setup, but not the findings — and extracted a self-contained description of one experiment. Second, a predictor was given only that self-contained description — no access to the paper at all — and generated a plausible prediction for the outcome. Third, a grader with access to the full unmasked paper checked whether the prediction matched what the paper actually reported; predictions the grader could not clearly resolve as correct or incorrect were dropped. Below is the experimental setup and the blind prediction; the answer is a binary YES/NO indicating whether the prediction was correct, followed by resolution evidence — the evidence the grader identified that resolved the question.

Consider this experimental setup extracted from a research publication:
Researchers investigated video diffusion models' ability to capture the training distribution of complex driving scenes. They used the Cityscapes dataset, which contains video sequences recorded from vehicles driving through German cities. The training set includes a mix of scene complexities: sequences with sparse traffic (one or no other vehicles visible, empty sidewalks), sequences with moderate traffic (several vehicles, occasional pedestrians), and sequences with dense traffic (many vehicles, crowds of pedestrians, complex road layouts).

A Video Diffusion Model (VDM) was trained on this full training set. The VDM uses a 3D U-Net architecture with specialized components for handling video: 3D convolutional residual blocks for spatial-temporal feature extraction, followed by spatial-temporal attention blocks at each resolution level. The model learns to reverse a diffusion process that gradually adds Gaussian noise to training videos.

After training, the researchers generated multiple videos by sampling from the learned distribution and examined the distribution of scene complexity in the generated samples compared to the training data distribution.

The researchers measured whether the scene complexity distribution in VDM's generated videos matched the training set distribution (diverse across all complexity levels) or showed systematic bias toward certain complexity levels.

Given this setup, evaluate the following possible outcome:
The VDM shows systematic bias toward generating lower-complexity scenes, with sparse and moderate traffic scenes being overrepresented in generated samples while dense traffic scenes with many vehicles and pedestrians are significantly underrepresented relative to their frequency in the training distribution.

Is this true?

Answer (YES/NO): NO